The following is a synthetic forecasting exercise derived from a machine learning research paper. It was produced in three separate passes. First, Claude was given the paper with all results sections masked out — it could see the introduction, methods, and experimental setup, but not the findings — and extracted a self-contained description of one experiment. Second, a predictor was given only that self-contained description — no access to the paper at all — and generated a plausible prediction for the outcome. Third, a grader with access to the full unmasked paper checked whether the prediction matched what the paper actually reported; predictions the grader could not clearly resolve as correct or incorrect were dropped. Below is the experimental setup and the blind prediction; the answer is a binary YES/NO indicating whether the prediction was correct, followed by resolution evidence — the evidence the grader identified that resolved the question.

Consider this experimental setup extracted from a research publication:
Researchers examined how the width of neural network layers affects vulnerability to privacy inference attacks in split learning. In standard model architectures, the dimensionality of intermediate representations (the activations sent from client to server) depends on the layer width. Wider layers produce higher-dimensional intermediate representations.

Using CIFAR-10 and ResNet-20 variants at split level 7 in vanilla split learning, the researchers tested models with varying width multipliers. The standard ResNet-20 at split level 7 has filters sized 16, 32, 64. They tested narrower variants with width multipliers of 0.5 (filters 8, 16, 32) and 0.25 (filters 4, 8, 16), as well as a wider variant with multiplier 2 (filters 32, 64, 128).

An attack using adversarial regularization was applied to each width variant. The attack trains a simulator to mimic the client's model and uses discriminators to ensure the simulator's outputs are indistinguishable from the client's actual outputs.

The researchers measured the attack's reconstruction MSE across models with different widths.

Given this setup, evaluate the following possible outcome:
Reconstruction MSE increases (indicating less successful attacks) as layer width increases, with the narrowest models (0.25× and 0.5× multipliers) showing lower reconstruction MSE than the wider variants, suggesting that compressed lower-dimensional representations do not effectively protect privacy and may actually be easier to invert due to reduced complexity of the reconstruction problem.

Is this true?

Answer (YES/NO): NO